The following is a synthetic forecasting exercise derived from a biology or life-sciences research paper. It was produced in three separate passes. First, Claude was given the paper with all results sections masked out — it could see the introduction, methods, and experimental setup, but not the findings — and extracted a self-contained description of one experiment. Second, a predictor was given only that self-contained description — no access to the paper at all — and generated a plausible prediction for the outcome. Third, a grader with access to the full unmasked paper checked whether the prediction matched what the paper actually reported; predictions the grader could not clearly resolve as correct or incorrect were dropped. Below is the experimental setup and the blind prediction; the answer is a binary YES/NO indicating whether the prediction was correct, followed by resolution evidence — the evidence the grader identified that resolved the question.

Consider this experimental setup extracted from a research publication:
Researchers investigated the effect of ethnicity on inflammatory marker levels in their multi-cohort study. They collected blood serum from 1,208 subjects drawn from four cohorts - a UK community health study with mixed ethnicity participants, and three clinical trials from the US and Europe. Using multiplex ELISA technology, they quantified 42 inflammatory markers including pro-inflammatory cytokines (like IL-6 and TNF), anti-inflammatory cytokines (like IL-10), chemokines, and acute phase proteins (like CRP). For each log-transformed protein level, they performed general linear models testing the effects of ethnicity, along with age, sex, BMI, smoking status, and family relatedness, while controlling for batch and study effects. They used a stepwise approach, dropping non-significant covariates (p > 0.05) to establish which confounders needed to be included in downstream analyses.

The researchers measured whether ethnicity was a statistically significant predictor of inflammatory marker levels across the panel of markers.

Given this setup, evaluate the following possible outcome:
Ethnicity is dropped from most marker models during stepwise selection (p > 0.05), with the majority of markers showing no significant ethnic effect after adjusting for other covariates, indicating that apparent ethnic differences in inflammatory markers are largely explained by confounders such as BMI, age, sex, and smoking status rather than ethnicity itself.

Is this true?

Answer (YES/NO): NO